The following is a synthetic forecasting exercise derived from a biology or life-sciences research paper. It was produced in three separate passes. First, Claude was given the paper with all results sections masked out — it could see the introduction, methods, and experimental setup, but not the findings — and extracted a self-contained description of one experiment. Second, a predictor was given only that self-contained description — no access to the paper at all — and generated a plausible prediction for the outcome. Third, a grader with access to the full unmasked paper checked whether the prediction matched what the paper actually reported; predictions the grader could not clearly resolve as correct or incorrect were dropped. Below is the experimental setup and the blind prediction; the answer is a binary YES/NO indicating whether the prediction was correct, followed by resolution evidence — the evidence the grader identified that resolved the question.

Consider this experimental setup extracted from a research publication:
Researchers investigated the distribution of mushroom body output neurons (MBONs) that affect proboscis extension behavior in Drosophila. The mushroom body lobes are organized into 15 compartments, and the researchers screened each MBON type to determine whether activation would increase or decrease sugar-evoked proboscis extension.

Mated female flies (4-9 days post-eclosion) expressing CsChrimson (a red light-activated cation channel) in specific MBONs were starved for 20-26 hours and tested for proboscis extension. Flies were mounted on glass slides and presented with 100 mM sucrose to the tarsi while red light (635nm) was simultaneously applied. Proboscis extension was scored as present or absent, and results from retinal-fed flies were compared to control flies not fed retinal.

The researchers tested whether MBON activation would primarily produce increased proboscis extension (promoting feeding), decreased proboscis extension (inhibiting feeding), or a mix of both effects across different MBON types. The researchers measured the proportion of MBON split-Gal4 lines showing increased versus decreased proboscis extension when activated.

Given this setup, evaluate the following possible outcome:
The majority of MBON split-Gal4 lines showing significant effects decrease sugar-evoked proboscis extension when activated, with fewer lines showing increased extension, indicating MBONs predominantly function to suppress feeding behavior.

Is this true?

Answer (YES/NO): YES